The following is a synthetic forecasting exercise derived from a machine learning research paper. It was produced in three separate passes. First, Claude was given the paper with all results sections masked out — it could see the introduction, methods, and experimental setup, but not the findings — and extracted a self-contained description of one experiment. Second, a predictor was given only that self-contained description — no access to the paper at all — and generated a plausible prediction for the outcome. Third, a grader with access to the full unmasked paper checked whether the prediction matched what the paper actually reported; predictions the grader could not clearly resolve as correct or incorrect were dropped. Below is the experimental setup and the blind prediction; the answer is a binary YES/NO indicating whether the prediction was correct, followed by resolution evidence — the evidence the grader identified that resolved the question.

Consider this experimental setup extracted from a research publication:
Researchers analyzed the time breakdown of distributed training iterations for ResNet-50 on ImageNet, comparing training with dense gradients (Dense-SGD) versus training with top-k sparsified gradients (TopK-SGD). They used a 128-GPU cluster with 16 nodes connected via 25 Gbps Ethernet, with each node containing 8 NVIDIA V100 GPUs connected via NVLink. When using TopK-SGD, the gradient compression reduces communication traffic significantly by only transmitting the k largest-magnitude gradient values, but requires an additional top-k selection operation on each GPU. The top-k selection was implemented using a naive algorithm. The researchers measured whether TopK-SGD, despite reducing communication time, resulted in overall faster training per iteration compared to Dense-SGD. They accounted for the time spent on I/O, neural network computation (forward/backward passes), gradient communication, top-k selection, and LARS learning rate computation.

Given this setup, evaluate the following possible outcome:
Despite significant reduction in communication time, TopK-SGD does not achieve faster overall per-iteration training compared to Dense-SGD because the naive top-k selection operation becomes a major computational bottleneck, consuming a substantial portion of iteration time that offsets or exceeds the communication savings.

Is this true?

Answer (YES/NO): YES